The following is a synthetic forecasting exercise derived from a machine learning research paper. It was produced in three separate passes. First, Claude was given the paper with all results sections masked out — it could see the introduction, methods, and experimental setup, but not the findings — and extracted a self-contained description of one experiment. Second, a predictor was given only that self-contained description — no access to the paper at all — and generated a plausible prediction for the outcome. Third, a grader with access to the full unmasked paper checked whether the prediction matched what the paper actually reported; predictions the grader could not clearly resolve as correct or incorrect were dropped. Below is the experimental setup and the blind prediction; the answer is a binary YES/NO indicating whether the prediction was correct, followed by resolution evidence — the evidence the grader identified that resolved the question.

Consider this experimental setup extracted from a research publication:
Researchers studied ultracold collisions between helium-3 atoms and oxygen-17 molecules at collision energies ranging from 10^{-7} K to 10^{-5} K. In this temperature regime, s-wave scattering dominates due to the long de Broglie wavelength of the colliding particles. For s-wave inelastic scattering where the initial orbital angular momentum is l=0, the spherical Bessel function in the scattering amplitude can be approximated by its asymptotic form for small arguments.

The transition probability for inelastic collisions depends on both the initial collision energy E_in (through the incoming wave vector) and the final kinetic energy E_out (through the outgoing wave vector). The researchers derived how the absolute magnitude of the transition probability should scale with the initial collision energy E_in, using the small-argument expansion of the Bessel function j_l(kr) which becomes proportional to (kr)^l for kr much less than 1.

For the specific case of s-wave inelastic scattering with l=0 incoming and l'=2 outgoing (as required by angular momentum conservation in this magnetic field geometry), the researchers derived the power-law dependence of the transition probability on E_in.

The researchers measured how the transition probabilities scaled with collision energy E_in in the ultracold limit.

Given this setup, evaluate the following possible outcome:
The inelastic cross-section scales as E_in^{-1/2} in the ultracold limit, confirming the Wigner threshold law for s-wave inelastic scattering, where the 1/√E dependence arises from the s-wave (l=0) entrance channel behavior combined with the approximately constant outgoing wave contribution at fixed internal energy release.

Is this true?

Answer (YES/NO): YES